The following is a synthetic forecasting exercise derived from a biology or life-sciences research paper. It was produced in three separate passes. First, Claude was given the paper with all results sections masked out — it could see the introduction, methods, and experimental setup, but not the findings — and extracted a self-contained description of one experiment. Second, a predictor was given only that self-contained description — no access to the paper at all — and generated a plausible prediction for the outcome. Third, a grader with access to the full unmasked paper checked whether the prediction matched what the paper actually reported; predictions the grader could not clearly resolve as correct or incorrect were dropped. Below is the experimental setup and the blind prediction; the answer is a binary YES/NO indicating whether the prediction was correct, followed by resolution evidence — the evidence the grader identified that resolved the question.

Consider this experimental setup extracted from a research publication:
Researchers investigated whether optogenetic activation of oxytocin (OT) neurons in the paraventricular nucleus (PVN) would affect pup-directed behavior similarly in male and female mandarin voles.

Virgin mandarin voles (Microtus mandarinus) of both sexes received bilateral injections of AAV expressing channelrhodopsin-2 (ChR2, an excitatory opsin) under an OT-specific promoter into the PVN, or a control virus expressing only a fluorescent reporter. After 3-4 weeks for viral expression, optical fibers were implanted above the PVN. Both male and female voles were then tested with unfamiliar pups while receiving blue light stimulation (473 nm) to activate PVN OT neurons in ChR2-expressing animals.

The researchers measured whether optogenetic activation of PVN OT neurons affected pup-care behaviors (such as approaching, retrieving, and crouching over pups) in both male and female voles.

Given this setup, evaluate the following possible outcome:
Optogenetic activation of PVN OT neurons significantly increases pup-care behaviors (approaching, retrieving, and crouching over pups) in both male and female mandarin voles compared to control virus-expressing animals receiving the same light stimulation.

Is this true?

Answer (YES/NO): NO